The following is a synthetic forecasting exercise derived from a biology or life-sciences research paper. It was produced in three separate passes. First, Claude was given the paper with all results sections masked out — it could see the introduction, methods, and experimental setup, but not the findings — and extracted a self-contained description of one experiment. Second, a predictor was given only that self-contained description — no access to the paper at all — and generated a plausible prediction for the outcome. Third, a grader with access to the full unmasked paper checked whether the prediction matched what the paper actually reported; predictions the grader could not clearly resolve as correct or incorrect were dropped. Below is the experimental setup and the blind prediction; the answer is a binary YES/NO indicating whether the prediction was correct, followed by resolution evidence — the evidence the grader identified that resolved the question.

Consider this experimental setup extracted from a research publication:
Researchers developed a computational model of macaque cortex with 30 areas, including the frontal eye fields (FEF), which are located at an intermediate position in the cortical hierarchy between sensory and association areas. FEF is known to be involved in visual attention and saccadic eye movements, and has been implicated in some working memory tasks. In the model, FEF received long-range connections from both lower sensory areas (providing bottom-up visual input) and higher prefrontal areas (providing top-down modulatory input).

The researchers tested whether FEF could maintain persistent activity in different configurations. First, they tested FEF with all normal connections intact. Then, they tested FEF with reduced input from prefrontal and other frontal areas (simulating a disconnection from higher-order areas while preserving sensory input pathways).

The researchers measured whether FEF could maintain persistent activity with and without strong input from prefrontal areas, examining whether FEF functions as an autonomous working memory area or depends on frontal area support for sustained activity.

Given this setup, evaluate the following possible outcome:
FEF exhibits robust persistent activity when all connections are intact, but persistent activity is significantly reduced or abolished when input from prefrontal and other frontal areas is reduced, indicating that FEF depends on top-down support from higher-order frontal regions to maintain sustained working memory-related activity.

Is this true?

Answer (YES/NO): YES